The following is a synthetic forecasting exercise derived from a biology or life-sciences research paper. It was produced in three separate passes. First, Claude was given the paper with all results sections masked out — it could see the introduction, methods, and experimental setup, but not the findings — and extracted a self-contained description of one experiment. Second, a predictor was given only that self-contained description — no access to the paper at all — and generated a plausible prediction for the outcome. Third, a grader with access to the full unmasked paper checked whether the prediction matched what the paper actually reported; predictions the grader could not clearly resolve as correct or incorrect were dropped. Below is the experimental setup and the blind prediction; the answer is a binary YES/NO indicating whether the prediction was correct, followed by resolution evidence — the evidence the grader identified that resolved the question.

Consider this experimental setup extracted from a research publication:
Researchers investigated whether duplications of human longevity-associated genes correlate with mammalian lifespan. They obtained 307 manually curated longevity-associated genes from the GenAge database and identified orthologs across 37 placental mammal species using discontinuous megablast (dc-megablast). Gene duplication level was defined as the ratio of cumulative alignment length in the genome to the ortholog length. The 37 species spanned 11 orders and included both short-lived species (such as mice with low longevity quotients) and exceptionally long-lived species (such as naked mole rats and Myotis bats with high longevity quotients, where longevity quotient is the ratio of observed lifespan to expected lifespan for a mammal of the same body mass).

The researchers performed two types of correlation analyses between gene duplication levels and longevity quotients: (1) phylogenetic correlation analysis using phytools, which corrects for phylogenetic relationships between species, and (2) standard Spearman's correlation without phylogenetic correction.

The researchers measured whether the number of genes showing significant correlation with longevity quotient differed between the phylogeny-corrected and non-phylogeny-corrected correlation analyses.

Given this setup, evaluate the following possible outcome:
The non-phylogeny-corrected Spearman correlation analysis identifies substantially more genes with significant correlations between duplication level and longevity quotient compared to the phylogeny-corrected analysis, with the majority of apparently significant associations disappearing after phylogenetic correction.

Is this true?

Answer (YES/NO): NO